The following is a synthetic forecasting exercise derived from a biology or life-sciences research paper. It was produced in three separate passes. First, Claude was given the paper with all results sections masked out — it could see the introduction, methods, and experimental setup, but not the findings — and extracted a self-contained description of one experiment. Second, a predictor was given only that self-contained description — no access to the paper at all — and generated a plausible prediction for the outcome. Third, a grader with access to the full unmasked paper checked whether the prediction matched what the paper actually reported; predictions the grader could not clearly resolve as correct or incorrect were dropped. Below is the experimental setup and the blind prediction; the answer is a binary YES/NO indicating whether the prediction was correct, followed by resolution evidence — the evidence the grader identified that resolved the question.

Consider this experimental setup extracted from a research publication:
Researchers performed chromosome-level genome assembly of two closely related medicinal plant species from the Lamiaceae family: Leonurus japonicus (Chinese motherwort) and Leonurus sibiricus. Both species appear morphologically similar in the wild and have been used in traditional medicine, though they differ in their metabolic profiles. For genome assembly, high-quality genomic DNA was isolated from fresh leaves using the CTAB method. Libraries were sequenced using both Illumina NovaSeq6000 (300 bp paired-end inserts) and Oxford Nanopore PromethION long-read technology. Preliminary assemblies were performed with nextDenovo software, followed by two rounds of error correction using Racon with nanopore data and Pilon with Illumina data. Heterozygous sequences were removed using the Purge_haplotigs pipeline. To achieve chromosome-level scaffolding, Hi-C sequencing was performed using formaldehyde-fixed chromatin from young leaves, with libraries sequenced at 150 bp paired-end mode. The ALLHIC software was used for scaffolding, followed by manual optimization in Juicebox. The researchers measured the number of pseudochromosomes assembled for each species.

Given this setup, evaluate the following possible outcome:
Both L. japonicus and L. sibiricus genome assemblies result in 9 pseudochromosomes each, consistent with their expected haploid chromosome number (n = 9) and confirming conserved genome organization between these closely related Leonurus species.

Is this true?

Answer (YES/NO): NO